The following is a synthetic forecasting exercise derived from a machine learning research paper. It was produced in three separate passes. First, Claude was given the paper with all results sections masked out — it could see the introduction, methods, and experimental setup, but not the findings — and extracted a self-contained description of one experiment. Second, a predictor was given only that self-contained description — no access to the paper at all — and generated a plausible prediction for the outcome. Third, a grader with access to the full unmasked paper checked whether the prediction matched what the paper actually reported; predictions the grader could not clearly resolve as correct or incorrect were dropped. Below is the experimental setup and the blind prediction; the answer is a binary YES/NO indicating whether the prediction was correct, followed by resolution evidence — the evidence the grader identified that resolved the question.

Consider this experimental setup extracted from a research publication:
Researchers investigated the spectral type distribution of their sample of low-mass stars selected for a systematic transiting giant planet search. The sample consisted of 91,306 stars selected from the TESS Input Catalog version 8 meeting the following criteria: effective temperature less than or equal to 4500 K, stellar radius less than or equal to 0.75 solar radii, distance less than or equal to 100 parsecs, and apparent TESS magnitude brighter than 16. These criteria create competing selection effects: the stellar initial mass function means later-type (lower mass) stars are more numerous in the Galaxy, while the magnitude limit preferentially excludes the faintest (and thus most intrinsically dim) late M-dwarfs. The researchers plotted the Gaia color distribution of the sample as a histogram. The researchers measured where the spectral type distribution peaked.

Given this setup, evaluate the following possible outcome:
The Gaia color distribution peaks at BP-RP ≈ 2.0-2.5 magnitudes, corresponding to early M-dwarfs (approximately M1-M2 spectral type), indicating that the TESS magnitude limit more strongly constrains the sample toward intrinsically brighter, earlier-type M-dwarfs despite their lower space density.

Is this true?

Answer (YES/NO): NO